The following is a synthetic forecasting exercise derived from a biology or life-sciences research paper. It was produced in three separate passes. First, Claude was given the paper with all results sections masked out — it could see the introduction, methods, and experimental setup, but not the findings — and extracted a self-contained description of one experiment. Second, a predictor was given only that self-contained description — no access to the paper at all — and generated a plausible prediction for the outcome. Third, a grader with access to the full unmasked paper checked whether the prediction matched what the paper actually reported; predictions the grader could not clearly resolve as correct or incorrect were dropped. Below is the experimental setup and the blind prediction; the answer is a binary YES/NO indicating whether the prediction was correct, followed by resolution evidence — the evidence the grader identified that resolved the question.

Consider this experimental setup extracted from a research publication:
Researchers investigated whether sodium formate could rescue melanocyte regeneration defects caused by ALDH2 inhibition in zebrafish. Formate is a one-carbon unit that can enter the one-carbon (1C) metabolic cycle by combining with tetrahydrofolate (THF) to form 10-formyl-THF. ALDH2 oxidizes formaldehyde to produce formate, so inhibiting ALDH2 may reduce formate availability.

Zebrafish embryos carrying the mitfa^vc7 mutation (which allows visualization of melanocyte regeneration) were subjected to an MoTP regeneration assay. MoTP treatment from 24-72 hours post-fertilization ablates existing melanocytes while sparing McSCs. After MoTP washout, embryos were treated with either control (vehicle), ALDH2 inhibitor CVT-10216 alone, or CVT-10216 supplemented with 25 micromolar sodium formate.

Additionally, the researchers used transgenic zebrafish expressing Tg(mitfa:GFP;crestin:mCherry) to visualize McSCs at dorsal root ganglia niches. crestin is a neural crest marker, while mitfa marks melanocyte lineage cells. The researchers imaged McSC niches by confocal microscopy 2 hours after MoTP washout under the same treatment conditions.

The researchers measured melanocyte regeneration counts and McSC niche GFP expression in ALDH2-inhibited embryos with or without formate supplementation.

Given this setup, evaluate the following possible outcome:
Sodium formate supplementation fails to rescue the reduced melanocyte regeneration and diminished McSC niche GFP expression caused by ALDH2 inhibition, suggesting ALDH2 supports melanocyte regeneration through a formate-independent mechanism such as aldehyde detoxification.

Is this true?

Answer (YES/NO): NO